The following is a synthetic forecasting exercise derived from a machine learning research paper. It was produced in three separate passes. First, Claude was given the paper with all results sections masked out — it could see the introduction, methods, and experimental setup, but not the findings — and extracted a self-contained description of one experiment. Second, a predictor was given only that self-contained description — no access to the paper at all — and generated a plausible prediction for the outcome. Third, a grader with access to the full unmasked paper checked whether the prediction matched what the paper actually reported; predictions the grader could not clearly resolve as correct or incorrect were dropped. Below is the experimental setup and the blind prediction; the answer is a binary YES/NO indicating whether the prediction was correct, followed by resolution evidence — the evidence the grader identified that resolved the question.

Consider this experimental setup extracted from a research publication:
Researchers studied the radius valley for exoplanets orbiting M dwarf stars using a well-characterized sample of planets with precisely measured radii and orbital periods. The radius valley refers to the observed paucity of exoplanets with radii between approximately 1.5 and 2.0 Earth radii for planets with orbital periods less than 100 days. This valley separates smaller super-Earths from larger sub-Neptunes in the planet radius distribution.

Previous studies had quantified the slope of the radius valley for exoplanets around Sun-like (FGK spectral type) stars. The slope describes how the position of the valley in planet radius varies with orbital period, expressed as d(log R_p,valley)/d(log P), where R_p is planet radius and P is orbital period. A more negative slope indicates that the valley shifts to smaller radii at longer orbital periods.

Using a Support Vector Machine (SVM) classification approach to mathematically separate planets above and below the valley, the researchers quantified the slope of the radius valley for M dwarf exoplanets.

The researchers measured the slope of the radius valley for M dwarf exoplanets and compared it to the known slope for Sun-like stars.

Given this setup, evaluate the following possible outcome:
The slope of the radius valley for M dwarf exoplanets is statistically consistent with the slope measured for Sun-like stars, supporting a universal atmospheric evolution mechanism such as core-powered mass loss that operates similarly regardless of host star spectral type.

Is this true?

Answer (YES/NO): NO